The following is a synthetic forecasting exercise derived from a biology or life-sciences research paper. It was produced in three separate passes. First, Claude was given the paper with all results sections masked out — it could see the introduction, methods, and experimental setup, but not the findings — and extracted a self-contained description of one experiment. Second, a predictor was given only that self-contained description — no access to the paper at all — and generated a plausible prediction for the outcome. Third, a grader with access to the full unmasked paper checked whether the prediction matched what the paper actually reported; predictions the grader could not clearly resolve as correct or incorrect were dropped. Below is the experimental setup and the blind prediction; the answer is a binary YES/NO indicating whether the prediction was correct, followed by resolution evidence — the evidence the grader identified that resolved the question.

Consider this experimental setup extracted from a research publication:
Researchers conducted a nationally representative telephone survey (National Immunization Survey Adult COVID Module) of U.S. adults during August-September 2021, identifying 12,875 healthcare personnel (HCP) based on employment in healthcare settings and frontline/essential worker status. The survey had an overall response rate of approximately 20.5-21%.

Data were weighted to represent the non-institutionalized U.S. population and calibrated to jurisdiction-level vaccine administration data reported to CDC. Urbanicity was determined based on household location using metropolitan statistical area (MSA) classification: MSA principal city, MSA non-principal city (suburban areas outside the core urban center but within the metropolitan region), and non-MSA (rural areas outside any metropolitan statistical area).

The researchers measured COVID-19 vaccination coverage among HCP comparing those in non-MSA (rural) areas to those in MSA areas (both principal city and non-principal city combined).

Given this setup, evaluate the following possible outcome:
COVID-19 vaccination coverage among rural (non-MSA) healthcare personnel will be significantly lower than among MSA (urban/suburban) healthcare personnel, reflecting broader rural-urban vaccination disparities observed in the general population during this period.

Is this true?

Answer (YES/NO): YES